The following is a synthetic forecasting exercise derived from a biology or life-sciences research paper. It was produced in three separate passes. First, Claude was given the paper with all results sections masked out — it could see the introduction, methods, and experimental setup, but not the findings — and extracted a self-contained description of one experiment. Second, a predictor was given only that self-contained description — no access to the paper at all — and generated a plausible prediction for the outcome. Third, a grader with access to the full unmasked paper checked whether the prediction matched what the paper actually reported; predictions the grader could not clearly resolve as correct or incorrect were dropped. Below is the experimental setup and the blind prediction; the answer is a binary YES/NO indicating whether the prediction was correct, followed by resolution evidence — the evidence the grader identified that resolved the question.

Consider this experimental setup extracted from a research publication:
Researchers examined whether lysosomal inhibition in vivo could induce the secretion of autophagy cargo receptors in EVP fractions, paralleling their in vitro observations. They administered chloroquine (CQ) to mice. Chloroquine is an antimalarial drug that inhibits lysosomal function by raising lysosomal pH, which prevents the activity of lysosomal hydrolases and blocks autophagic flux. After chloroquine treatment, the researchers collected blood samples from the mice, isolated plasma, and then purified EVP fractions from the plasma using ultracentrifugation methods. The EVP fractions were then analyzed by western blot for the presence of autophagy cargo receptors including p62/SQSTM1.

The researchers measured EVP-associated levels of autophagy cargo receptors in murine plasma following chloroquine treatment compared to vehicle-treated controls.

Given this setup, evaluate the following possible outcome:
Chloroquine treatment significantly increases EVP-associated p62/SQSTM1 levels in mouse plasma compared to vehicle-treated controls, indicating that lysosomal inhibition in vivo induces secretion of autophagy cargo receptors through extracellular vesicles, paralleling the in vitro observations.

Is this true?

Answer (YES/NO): YES